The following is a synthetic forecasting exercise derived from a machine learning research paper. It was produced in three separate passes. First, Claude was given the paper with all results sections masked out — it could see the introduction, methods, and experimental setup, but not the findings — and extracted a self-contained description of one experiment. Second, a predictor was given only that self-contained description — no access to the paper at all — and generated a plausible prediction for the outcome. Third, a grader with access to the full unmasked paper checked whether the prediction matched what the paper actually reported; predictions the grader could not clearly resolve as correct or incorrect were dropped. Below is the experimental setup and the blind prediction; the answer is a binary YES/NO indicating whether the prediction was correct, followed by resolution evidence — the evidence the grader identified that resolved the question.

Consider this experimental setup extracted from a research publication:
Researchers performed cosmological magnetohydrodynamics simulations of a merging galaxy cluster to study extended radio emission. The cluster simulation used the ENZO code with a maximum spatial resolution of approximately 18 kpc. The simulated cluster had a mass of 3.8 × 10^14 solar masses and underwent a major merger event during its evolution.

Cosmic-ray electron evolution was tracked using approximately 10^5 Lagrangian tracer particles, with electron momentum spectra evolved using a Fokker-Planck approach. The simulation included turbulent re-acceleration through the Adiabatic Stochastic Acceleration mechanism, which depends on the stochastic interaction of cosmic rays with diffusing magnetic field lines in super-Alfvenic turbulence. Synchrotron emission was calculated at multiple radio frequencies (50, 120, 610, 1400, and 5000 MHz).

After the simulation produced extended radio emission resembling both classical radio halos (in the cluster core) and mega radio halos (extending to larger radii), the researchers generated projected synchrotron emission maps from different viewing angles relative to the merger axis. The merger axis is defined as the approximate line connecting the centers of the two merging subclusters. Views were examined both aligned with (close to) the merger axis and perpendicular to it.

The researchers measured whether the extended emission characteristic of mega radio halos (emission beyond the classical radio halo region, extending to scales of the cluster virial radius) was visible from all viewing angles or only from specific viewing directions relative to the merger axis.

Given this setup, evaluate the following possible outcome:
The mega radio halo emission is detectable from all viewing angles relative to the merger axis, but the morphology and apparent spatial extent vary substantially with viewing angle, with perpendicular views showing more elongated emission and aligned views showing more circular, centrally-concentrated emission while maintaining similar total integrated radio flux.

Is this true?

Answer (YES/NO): NO